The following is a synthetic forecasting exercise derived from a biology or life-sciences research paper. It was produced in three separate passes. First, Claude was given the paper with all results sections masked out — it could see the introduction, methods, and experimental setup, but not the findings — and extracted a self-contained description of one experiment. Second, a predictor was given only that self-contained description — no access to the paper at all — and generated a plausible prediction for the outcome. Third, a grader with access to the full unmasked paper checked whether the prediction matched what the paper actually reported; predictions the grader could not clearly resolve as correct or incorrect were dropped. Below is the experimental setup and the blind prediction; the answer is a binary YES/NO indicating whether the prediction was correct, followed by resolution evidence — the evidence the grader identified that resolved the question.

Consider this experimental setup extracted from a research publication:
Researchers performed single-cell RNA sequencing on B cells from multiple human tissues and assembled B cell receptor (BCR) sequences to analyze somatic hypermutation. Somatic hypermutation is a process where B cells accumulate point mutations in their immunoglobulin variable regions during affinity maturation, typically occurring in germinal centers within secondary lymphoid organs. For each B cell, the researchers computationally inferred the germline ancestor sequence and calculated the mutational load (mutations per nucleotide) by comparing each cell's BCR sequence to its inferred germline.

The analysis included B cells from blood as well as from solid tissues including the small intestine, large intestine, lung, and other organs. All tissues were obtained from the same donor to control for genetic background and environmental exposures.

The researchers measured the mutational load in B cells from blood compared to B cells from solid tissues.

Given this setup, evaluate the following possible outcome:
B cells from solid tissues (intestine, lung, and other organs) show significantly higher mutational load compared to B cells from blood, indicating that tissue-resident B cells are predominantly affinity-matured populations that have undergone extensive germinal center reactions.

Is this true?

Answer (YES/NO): YES